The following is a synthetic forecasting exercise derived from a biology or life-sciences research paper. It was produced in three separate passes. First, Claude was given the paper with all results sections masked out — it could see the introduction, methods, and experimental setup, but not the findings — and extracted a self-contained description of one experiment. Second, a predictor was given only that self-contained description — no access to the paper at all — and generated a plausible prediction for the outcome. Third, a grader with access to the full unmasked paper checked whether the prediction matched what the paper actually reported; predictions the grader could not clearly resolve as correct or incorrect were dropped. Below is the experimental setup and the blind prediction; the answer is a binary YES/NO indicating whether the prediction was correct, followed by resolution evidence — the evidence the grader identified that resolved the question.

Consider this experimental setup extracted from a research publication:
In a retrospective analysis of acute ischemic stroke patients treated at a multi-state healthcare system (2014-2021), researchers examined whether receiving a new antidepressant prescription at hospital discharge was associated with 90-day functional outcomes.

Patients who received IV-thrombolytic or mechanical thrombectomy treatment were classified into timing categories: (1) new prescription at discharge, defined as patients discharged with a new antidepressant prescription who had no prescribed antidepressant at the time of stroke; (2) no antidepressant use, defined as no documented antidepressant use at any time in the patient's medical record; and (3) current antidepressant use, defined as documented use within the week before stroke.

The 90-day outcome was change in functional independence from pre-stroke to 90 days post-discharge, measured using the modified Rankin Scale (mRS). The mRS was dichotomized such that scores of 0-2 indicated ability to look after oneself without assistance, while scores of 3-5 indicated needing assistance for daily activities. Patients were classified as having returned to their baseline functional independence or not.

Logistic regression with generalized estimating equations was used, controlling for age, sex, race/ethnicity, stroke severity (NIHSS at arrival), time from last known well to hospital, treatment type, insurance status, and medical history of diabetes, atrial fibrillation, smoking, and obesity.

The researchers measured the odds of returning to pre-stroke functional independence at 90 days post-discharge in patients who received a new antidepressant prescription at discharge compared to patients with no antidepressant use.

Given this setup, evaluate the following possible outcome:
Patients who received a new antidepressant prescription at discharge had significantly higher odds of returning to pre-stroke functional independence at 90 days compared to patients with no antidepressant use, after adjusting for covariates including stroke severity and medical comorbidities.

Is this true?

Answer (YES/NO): NO